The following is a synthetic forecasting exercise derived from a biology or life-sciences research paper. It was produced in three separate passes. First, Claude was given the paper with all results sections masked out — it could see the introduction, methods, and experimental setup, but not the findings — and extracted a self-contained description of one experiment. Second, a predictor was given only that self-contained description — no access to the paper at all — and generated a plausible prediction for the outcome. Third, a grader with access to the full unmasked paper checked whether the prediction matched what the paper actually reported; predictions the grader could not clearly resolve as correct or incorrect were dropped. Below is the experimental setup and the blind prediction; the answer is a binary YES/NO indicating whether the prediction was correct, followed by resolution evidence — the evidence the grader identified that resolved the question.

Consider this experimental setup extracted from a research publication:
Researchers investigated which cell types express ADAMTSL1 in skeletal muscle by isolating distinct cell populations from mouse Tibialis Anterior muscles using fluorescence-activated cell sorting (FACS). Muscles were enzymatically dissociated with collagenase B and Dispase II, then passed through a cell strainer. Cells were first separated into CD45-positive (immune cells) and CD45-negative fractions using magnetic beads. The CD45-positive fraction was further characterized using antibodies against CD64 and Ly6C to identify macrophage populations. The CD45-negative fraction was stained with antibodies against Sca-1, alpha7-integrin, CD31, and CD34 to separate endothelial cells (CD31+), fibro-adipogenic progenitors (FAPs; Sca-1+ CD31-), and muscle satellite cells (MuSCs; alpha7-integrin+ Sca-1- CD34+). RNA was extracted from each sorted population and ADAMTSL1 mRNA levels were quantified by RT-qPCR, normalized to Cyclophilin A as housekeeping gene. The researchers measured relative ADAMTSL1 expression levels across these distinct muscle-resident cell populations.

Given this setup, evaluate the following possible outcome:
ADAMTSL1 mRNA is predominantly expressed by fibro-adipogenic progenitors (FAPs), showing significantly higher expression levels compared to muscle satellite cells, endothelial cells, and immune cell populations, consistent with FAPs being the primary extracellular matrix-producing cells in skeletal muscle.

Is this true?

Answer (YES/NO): YES